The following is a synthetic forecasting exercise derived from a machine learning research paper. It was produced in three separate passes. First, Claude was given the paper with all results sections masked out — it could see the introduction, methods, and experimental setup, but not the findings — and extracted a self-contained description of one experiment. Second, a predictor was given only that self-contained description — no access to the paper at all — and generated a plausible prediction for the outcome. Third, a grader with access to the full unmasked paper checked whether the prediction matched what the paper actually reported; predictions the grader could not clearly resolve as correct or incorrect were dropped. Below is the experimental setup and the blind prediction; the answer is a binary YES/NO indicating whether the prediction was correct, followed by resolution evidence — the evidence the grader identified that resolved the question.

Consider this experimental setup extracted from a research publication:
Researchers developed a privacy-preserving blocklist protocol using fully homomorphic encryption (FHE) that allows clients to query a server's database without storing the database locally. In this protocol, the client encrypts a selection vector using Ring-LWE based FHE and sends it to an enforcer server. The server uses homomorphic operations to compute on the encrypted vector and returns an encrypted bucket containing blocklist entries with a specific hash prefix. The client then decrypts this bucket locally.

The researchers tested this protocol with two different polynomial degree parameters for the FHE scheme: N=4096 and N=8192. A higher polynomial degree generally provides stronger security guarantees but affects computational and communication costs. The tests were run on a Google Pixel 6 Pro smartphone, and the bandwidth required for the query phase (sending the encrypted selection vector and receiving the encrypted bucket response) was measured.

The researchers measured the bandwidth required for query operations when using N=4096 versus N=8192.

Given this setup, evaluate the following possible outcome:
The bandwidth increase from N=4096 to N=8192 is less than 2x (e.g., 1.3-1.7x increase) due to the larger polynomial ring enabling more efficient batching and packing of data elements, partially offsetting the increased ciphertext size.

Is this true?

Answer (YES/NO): NO